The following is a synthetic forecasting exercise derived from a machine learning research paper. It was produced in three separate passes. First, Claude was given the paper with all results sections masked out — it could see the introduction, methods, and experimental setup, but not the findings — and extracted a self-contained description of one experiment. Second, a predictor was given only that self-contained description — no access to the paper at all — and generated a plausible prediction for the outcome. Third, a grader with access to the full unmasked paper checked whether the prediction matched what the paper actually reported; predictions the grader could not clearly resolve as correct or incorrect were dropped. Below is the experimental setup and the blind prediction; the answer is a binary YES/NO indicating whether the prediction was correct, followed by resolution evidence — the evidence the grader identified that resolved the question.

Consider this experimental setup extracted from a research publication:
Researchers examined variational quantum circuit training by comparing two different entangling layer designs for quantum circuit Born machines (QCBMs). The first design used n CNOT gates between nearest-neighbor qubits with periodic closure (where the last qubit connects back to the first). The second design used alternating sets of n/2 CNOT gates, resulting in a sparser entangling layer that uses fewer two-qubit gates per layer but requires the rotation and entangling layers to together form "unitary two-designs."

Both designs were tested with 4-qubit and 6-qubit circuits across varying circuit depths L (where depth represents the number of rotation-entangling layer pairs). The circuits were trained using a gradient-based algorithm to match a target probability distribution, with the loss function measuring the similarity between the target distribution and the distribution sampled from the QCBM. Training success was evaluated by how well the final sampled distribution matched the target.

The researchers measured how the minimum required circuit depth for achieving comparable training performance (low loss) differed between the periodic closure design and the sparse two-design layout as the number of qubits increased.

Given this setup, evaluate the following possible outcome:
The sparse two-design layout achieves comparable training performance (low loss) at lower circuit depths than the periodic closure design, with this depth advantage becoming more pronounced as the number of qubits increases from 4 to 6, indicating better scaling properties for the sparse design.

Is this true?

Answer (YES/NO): NO